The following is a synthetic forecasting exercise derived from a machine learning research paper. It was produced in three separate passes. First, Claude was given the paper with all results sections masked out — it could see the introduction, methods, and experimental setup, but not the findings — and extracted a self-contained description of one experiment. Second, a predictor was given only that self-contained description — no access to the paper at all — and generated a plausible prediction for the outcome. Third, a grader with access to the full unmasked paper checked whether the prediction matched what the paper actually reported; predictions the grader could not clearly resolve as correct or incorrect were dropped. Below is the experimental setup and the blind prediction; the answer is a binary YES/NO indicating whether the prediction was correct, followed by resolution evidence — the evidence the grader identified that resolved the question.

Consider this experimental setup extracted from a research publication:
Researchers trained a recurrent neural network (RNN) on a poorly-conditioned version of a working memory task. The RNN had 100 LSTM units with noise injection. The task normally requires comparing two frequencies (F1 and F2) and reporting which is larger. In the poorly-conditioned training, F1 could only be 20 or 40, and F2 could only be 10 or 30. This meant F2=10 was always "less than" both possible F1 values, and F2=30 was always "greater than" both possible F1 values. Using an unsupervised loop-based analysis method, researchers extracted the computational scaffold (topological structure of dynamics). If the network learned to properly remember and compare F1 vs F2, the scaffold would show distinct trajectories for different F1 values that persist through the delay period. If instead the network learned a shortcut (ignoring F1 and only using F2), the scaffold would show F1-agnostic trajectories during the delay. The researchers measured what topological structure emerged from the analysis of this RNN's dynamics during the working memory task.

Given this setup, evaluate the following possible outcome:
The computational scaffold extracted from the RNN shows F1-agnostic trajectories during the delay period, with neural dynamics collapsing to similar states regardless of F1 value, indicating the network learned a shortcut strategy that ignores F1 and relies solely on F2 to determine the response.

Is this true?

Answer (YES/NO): NO